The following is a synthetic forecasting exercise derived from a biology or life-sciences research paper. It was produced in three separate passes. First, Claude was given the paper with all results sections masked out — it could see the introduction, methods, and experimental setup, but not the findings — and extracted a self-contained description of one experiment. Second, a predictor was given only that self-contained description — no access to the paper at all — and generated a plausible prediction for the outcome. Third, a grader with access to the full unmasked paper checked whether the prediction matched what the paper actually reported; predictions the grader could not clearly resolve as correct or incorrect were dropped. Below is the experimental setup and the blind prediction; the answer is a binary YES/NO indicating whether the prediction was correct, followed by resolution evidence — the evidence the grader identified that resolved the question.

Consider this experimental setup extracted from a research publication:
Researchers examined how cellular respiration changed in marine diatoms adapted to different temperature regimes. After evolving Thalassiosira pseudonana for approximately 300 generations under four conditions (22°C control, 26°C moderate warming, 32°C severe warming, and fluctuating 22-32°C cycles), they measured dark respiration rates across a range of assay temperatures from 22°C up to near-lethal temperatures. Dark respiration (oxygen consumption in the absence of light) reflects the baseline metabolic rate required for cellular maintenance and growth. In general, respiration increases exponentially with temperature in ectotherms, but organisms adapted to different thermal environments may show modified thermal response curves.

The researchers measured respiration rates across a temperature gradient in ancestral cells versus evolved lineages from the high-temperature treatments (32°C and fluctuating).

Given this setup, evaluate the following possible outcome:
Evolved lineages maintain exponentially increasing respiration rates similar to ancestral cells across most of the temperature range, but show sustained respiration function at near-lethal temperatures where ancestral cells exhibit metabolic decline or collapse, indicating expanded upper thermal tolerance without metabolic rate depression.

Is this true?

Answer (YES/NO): NO